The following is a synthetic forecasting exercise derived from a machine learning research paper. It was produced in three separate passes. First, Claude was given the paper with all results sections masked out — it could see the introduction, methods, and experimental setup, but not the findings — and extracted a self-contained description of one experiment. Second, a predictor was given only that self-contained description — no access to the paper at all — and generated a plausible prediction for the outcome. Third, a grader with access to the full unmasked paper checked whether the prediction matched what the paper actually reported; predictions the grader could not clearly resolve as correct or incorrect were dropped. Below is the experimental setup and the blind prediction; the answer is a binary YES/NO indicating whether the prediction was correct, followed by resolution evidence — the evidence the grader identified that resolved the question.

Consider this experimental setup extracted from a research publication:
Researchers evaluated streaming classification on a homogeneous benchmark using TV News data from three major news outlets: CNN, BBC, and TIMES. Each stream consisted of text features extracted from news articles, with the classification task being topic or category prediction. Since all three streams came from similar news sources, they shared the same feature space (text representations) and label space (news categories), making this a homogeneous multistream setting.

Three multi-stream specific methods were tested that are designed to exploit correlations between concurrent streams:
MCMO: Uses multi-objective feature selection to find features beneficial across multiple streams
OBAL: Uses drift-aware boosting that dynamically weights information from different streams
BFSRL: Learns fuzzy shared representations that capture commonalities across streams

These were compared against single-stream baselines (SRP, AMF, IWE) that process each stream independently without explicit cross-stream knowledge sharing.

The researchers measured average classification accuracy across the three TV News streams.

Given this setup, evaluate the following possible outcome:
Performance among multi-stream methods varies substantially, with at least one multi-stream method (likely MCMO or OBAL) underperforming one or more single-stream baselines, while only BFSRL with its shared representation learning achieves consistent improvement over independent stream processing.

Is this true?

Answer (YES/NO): NO